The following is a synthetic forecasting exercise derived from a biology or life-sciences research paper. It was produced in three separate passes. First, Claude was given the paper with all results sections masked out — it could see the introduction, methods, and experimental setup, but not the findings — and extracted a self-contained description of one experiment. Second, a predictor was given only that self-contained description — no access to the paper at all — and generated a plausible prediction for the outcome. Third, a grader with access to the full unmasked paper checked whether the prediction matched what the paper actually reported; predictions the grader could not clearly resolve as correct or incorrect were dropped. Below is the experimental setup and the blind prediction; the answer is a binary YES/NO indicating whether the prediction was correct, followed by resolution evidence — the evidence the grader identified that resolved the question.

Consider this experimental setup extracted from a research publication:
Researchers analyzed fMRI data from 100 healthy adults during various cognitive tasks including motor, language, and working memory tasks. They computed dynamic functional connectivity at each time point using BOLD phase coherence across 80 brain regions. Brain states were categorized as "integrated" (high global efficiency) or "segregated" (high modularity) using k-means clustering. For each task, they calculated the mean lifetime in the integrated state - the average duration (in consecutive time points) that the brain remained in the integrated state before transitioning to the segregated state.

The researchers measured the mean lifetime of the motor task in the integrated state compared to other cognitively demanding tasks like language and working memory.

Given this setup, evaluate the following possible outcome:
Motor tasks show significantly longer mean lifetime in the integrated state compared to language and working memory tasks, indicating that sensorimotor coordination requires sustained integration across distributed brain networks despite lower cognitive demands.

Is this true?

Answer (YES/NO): NO